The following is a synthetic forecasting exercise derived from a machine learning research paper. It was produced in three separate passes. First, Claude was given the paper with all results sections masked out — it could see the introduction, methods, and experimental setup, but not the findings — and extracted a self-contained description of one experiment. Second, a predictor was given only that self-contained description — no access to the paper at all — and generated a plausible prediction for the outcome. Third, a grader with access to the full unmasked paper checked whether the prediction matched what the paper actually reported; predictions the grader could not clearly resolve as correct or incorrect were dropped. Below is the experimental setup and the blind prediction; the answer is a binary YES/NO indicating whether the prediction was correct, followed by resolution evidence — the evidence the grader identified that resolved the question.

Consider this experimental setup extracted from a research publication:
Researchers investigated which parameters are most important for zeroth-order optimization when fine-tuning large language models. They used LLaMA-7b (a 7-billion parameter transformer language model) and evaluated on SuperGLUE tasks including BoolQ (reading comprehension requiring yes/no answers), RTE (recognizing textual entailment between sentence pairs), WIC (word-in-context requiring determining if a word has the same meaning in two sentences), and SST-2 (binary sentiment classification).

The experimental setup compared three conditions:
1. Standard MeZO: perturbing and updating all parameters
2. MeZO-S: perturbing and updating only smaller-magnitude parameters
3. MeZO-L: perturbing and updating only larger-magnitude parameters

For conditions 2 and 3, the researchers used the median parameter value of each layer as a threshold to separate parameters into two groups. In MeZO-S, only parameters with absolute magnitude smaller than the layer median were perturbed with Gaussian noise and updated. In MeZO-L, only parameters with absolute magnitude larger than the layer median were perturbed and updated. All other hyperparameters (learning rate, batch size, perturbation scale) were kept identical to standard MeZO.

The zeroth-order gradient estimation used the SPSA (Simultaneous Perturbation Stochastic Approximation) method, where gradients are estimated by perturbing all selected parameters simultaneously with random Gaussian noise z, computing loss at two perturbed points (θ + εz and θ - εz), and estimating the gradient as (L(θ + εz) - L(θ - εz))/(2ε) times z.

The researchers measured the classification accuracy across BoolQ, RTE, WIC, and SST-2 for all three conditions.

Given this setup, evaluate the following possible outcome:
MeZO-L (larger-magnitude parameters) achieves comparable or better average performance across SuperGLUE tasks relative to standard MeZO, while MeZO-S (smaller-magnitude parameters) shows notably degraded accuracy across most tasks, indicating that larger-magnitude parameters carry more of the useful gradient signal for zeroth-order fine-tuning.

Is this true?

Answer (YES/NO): NO